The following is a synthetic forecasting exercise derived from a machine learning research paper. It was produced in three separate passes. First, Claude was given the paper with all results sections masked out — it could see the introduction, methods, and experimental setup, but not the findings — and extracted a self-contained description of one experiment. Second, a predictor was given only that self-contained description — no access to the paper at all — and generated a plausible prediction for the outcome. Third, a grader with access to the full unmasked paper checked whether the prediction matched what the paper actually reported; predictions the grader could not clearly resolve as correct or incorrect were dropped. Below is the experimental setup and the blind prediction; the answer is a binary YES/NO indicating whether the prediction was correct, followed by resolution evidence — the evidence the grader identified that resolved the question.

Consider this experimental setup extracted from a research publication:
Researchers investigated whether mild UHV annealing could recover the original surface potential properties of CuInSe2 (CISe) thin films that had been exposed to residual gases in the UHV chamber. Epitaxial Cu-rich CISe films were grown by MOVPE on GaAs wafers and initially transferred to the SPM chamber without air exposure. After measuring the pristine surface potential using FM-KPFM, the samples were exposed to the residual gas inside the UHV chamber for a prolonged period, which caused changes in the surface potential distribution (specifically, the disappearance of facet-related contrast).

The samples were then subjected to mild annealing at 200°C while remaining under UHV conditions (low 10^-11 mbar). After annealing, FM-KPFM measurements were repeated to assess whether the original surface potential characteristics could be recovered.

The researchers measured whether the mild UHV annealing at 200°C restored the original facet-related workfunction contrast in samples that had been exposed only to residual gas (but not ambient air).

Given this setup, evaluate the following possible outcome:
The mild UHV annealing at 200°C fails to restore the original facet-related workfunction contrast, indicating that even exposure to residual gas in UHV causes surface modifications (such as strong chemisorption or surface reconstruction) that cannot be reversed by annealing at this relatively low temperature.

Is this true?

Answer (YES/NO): NO